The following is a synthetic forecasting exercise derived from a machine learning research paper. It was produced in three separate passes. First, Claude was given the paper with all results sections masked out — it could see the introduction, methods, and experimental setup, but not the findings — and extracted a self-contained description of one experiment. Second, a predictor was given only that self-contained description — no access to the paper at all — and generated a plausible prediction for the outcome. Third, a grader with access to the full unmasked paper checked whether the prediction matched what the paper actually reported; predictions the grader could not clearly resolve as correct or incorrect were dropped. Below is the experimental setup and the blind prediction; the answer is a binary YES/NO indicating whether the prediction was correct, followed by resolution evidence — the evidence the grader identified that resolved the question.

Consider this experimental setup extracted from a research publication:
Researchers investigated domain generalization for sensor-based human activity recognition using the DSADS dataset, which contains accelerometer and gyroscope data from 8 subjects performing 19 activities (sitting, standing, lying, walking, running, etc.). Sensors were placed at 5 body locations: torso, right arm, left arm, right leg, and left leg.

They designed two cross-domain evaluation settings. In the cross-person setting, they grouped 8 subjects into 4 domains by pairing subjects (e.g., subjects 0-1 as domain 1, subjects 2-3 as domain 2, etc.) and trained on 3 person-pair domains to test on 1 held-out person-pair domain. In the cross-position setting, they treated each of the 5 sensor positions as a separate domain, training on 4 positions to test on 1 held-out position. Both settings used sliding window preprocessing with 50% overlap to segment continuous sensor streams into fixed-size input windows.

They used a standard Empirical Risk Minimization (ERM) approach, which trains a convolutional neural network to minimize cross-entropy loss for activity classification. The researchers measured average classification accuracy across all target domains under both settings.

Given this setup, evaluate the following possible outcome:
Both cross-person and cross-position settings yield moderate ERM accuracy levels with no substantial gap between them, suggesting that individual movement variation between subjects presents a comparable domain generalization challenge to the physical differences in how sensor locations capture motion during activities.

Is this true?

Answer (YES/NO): NO